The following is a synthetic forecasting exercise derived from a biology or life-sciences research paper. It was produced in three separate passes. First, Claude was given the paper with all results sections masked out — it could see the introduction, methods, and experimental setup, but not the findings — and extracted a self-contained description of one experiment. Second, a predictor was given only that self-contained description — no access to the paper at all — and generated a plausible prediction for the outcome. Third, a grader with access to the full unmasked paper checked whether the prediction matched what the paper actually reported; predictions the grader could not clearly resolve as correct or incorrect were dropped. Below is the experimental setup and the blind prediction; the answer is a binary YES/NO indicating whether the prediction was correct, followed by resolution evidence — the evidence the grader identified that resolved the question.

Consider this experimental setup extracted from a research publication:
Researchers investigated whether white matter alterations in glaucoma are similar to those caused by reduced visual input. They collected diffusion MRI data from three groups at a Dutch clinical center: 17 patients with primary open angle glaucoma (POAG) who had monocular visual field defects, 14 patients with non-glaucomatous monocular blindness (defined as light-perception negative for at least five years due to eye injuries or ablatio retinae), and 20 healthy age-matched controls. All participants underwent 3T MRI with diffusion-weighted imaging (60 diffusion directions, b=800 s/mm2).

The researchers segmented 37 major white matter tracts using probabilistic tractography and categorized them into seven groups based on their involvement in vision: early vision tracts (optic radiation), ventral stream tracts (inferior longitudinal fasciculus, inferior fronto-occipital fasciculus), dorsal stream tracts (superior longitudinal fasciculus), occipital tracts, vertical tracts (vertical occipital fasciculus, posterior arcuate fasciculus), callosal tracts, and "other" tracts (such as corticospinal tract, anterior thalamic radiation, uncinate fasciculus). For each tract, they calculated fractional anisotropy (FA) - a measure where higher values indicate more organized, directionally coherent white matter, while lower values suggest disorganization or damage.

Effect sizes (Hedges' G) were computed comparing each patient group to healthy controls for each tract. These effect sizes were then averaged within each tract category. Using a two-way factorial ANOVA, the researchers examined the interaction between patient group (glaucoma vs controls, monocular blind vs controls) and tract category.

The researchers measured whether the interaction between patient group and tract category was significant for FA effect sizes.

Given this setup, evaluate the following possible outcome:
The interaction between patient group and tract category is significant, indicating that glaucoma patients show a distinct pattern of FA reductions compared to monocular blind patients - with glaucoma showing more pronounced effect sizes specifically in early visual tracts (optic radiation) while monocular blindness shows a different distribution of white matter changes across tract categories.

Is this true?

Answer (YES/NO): NO